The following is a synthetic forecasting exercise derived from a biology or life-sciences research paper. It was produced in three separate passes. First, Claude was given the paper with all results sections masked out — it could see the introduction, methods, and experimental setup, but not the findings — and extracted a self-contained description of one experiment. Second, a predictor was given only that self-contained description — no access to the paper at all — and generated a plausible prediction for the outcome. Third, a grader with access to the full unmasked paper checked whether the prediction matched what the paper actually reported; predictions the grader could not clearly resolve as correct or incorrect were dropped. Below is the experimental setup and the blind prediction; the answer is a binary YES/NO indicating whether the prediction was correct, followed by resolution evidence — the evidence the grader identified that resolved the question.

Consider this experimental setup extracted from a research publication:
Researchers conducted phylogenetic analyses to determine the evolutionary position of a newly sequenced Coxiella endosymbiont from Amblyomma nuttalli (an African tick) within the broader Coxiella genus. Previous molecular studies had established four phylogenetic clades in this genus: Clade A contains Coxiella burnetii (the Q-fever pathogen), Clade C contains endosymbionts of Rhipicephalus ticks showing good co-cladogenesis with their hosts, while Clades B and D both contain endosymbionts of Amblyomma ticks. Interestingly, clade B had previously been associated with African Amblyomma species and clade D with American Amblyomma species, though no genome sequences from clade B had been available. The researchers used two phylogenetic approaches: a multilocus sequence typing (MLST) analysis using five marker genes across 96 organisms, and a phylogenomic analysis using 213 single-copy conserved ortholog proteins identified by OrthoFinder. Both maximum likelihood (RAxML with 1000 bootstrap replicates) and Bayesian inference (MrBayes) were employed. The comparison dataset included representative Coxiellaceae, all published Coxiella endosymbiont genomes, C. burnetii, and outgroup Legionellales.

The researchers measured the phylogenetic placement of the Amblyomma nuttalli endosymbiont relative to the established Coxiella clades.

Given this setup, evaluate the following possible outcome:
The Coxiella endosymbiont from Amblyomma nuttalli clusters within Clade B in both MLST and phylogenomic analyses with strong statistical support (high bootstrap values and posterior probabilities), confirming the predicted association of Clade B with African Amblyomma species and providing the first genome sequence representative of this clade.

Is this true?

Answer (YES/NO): YES